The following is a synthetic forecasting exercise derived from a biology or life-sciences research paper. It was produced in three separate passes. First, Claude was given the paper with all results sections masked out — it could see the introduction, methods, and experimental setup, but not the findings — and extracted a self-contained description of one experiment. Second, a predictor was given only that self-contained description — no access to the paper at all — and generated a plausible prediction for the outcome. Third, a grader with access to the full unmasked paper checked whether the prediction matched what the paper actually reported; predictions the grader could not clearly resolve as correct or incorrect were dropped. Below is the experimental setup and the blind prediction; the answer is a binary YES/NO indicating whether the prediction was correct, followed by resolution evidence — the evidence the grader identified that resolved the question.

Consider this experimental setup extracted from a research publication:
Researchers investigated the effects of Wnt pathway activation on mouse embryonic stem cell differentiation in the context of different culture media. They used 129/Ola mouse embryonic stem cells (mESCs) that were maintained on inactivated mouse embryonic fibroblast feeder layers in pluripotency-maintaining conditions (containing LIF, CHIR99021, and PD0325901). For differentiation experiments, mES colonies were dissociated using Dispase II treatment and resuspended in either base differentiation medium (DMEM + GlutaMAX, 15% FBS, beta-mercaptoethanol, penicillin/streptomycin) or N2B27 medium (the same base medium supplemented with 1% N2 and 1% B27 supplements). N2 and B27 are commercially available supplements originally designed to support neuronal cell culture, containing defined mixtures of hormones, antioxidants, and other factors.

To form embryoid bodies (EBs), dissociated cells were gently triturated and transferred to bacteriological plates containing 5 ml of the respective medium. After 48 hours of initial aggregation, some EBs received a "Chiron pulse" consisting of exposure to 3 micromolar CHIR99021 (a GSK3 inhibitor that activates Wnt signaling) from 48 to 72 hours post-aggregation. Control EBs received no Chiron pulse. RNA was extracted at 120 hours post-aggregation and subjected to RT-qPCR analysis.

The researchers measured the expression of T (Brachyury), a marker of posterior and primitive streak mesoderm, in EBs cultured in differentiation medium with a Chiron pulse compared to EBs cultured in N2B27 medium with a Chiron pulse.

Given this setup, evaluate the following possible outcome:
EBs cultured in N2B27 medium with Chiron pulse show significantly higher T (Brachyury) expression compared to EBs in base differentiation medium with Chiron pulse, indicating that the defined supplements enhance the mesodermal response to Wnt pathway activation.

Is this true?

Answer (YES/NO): NO